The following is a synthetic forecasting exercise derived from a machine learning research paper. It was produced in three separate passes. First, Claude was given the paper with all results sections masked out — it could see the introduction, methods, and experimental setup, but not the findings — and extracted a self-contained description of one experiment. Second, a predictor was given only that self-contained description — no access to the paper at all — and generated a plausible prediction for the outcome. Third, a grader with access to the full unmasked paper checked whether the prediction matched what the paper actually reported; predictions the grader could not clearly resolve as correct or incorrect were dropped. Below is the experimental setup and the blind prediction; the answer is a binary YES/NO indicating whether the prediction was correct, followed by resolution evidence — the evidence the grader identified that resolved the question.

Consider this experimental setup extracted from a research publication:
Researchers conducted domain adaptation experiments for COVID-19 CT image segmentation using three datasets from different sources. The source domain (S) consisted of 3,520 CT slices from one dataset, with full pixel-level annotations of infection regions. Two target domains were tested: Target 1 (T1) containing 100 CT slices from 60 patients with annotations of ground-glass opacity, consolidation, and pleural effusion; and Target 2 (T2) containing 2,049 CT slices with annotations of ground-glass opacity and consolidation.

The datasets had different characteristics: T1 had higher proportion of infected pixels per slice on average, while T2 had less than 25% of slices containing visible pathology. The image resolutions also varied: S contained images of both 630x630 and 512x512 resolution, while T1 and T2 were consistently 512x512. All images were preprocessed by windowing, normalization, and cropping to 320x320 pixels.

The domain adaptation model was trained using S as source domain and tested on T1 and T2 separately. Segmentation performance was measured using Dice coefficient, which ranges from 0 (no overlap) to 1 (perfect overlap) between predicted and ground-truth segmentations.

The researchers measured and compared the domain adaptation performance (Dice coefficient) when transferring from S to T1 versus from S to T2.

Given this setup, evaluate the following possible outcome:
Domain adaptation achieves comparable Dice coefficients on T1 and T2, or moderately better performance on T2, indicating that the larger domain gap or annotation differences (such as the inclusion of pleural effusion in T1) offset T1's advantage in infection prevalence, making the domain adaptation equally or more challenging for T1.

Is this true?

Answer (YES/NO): NO